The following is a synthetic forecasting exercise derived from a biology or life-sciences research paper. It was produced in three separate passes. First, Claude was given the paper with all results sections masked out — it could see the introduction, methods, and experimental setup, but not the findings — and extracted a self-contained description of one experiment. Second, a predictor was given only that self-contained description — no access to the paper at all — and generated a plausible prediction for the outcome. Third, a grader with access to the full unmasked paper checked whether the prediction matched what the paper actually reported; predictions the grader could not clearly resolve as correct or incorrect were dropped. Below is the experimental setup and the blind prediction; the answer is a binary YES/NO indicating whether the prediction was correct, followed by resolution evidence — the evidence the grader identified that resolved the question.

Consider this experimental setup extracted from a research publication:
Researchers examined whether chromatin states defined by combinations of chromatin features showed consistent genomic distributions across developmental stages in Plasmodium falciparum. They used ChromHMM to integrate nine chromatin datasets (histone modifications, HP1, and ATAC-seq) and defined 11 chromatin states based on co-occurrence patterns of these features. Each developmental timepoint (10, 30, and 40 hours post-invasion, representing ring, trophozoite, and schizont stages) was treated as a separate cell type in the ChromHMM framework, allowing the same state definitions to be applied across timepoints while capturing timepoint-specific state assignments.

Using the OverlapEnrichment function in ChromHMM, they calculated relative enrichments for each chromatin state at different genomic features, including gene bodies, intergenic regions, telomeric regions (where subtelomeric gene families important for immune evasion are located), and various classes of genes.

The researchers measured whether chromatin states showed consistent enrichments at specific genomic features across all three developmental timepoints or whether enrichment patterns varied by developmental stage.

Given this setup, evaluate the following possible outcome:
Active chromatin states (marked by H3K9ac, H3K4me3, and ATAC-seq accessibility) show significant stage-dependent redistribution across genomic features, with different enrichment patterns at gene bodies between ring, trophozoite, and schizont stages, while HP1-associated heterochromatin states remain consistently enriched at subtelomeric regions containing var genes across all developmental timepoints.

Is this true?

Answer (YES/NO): NO